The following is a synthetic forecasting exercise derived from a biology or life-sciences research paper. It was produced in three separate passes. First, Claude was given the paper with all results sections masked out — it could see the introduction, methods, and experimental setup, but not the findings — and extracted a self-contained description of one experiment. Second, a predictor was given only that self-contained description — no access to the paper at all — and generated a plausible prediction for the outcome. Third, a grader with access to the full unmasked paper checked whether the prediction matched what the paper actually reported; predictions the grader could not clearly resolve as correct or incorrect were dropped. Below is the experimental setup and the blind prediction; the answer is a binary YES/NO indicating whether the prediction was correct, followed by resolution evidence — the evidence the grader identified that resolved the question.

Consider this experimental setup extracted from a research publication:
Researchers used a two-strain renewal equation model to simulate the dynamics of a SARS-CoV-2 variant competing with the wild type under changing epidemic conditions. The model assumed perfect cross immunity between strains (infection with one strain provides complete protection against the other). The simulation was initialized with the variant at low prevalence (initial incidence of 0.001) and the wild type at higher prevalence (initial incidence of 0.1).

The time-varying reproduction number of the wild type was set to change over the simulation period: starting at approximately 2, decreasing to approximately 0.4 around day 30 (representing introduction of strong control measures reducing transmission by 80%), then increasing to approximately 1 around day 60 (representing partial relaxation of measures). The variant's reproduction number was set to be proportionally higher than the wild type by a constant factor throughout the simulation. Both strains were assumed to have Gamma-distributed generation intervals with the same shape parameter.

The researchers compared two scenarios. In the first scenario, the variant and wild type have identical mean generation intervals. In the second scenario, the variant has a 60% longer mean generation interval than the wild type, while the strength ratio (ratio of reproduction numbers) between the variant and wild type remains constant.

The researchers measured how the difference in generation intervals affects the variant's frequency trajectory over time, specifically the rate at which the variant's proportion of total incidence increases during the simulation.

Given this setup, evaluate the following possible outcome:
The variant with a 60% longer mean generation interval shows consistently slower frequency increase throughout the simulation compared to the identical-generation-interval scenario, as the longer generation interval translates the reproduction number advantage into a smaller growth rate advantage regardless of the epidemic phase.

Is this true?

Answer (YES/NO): NO